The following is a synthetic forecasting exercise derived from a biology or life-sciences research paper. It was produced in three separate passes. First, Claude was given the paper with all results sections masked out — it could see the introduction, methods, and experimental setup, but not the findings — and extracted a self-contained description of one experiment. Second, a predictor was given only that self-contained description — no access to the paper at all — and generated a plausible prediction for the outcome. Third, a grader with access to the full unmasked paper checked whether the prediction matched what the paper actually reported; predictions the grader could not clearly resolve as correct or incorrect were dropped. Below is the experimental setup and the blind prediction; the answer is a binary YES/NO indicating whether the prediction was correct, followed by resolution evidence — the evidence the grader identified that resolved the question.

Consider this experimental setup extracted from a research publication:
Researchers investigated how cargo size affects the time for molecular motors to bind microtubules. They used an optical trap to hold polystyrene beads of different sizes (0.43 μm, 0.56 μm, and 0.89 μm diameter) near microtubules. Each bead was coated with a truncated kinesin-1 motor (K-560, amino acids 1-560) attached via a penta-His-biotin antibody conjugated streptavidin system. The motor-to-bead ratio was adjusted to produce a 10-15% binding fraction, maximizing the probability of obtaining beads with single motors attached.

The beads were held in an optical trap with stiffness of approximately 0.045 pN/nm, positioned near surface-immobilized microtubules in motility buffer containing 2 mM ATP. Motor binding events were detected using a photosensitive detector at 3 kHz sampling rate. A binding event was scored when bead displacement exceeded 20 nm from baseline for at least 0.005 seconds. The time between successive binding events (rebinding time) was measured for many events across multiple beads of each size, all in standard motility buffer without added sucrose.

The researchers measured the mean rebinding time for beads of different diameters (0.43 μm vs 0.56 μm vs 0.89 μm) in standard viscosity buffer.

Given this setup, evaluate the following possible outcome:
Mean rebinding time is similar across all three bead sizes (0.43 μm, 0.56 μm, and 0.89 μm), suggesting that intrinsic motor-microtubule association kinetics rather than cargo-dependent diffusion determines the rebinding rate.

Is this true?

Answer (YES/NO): NO